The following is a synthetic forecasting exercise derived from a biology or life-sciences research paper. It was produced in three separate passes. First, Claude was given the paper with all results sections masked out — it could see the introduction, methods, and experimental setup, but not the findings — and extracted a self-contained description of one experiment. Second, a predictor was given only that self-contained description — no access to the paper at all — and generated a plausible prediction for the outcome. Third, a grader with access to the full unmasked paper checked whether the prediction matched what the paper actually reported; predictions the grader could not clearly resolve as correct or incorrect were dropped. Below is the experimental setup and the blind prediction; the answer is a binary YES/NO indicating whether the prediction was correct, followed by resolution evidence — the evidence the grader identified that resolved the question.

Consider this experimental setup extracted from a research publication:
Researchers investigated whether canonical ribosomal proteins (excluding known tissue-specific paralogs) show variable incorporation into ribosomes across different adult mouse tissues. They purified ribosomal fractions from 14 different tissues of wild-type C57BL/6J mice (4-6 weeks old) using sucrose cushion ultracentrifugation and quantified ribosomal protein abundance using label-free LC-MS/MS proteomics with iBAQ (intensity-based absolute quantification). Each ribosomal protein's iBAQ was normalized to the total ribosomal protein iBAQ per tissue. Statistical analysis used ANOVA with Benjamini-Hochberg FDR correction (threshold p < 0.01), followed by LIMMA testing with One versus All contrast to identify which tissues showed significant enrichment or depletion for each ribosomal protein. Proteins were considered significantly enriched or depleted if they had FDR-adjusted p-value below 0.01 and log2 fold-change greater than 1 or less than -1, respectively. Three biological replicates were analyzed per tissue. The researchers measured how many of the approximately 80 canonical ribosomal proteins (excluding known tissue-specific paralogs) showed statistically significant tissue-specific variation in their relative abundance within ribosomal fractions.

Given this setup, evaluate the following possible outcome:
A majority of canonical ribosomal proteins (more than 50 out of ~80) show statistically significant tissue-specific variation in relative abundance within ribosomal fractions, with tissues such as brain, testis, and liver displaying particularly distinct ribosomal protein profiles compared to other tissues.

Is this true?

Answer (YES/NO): NO